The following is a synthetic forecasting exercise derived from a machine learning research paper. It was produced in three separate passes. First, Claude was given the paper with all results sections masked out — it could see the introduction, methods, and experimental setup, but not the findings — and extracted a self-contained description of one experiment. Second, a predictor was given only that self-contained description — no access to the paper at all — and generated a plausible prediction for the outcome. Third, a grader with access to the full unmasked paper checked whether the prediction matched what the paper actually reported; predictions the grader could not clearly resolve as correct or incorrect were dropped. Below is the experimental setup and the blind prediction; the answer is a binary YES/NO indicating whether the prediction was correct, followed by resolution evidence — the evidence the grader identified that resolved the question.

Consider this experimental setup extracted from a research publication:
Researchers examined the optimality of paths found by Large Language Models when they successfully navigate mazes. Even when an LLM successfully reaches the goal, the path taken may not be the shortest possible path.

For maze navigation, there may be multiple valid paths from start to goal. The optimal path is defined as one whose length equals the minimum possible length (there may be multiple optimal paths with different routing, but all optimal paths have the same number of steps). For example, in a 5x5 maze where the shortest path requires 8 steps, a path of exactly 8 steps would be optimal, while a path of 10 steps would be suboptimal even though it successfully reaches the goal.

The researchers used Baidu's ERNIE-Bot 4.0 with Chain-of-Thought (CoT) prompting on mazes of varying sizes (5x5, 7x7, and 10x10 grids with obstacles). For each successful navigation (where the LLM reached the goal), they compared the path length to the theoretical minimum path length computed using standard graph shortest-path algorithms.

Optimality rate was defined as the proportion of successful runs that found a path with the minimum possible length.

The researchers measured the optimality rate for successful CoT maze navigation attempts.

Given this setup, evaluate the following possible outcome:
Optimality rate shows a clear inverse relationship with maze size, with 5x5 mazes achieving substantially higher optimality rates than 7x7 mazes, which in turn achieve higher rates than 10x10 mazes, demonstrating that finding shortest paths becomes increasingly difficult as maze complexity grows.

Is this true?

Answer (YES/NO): NO